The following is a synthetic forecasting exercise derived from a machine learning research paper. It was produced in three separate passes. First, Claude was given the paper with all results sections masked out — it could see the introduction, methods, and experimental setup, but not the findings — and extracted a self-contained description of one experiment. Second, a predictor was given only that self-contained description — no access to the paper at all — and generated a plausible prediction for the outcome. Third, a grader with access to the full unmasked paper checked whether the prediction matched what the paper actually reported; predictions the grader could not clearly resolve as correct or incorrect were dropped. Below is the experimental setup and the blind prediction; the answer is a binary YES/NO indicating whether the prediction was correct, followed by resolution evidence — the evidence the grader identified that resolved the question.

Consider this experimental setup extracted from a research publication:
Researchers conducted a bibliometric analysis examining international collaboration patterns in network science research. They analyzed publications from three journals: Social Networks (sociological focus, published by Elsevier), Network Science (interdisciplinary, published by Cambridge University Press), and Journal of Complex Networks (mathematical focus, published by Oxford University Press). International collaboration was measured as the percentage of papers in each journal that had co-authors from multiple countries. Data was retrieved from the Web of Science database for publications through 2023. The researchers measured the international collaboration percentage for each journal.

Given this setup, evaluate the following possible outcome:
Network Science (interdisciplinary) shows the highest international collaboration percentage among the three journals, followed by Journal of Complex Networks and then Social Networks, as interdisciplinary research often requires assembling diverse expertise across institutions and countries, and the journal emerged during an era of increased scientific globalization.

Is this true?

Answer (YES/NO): NO